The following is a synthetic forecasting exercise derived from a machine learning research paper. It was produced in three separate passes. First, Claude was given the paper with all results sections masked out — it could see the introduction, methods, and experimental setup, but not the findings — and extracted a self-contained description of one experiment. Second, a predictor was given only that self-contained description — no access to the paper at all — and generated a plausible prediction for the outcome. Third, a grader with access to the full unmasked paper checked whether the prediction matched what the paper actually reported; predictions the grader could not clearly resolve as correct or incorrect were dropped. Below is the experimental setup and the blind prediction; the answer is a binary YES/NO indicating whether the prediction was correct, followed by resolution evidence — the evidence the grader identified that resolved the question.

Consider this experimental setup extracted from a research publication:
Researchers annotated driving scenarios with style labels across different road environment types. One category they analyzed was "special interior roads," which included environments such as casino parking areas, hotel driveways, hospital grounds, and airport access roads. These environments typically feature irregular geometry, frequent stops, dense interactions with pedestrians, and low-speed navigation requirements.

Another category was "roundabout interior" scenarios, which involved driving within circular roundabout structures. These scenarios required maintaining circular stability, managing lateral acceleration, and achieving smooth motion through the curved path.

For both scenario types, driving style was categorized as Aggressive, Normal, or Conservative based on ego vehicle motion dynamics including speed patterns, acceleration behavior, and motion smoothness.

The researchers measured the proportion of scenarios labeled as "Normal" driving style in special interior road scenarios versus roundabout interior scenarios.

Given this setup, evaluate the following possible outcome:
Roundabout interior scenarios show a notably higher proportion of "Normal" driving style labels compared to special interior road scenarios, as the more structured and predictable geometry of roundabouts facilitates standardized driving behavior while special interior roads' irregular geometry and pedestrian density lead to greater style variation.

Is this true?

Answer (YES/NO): YES